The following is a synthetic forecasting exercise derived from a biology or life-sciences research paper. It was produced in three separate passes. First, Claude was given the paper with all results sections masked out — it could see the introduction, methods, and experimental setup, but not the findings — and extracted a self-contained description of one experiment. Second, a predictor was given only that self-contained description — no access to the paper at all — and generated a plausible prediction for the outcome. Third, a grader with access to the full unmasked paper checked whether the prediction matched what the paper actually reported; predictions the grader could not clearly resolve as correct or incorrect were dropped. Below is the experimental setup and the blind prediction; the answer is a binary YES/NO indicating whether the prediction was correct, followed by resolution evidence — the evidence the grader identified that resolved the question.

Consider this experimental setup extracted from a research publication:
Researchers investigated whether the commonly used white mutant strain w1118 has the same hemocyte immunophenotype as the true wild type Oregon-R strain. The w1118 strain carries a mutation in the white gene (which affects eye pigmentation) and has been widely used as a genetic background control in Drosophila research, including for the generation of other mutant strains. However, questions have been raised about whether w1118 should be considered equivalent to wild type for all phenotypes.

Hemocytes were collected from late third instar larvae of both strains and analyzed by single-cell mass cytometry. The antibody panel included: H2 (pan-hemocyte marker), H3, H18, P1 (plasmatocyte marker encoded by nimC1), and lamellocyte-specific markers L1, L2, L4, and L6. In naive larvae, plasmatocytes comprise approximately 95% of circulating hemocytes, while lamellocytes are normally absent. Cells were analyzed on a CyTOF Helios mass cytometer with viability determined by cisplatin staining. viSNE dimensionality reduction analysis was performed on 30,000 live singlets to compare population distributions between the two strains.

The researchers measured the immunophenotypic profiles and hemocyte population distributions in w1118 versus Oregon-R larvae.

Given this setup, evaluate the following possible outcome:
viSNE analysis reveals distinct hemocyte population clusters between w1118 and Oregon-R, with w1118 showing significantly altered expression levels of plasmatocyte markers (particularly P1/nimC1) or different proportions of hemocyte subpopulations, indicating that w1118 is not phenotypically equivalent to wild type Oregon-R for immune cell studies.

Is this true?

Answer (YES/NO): NO